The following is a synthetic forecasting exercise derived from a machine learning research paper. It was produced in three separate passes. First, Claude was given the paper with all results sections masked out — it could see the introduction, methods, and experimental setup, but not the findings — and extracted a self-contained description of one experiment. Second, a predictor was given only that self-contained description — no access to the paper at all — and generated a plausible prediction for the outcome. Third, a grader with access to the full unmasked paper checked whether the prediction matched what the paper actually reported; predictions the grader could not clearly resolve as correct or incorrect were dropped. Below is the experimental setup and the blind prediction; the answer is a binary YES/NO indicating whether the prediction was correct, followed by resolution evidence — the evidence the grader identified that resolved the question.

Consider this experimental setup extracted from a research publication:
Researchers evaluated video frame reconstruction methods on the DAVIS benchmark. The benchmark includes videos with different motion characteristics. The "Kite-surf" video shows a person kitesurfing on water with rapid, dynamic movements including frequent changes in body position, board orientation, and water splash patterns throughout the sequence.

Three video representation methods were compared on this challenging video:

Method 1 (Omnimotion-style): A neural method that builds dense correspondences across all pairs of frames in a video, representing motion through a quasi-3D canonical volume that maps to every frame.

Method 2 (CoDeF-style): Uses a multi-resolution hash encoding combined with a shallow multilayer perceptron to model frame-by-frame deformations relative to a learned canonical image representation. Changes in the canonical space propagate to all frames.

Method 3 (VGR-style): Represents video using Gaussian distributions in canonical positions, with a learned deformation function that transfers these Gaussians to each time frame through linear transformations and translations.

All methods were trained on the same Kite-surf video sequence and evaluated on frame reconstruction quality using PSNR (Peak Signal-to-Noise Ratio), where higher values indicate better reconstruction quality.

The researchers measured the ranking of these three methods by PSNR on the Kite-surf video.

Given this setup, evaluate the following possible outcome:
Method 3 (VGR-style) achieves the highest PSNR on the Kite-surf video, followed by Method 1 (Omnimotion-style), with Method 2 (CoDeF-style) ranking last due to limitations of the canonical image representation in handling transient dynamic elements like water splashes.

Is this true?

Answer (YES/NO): NO